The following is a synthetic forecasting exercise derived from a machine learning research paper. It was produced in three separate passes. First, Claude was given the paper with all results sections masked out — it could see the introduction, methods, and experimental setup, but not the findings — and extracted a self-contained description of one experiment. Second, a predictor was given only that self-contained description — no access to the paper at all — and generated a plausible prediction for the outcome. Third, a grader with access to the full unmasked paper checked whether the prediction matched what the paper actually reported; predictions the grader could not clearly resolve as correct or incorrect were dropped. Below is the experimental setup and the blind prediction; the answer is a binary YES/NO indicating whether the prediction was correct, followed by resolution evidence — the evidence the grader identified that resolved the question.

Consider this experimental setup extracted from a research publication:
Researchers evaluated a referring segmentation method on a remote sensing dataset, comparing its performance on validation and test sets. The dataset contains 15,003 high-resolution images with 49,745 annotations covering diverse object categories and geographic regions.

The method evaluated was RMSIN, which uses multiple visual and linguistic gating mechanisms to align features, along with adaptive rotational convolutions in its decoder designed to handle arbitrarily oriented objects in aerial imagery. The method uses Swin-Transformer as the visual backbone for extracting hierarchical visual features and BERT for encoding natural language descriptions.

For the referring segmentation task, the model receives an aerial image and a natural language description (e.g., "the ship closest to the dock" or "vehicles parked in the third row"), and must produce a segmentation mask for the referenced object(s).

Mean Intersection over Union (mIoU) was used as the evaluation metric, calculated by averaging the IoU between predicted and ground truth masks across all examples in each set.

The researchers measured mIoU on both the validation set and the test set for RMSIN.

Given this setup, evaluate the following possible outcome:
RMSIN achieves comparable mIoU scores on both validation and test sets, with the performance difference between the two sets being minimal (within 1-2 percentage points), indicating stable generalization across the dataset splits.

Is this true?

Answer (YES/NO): YES